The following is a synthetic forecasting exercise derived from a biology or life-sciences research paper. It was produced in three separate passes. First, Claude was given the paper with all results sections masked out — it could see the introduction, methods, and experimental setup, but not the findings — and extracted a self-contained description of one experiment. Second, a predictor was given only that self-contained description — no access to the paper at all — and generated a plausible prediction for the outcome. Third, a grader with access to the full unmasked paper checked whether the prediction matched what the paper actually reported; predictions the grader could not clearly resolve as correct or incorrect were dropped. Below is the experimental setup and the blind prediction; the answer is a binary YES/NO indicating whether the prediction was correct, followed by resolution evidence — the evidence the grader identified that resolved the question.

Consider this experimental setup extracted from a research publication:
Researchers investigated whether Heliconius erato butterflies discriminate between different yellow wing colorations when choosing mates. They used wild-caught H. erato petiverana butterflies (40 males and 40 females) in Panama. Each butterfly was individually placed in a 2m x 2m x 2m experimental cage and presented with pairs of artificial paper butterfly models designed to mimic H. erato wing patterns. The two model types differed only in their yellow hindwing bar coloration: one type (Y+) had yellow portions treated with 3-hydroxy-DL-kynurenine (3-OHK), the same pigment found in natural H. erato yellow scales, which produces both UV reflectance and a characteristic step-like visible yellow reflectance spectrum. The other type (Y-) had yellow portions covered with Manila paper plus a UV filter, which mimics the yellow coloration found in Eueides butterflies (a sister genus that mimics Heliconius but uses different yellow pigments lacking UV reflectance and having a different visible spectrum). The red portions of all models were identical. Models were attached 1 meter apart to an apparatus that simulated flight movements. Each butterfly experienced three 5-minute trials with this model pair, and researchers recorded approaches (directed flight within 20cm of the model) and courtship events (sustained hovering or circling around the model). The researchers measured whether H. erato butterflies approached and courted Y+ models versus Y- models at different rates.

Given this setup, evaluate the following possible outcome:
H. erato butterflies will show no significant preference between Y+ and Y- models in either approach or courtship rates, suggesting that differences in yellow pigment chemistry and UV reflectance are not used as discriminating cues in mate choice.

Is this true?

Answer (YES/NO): NO